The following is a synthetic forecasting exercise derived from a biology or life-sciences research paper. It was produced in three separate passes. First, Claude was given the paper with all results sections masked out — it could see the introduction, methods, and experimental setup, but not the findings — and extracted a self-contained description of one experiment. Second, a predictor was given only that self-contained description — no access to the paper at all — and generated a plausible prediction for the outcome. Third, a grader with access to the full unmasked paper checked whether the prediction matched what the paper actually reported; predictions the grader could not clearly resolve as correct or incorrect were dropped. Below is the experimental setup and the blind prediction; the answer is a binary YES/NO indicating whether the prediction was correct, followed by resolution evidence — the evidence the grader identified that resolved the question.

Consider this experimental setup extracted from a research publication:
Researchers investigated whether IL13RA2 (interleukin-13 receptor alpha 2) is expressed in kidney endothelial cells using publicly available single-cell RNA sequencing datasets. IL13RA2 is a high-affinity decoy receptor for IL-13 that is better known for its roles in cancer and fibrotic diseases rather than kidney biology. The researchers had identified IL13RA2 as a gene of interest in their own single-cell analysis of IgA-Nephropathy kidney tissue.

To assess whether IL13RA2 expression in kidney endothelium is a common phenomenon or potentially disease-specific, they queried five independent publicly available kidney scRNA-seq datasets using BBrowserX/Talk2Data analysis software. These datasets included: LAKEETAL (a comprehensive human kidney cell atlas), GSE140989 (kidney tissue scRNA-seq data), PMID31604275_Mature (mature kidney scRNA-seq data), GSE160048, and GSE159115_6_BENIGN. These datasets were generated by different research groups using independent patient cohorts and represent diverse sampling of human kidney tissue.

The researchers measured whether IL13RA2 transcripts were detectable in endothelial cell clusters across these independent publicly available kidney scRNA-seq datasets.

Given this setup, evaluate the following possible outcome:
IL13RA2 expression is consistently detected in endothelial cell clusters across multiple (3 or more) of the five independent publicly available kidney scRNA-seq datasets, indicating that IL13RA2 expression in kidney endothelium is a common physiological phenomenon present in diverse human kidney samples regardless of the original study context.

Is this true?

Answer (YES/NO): YES